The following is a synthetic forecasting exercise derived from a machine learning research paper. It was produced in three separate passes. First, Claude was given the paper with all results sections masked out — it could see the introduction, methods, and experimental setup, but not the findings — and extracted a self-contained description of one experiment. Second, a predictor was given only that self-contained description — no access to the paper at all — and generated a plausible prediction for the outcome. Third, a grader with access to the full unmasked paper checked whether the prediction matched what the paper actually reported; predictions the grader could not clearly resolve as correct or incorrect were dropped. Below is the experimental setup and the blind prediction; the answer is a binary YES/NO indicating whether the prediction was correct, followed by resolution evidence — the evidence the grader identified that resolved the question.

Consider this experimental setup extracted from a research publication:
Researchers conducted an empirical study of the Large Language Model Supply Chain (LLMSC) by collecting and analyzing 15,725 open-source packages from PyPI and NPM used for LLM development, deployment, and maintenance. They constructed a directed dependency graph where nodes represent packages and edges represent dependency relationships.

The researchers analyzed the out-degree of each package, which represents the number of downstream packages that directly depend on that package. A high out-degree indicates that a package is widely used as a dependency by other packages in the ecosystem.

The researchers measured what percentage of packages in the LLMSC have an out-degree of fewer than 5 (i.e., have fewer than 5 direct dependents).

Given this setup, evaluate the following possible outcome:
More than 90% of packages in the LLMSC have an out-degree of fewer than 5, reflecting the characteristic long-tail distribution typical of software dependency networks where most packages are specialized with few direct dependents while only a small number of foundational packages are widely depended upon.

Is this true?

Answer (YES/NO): YES